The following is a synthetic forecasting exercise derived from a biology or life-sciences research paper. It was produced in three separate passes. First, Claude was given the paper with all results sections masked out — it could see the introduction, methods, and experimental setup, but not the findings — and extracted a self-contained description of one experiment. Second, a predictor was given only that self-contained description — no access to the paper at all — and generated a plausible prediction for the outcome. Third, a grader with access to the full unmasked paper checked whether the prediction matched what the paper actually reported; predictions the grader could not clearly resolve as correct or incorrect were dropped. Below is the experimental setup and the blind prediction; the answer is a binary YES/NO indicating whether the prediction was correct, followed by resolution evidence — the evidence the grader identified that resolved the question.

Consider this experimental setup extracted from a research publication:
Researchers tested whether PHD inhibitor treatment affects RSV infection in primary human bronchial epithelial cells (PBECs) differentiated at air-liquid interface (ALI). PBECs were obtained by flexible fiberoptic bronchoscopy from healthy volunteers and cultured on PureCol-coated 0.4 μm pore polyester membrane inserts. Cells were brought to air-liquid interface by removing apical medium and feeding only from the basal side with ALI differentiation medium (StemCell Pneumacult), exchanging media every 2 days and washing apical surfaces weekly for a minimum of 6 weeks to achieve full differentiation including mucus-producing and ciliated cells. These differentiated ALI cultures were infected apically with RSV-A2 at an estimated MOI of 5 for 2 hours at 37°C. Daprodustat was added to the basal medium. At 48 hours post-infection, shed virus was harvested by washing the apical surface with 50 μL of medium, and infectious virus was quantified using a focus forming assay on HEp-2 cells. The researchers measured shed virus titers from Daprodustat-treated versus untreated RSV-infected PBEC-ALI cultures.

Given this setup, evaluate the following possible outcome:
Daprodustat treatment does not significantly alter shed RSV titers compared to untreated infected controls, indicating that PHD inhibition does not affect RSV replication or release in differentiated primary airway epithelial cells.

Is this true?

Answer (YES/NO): NO